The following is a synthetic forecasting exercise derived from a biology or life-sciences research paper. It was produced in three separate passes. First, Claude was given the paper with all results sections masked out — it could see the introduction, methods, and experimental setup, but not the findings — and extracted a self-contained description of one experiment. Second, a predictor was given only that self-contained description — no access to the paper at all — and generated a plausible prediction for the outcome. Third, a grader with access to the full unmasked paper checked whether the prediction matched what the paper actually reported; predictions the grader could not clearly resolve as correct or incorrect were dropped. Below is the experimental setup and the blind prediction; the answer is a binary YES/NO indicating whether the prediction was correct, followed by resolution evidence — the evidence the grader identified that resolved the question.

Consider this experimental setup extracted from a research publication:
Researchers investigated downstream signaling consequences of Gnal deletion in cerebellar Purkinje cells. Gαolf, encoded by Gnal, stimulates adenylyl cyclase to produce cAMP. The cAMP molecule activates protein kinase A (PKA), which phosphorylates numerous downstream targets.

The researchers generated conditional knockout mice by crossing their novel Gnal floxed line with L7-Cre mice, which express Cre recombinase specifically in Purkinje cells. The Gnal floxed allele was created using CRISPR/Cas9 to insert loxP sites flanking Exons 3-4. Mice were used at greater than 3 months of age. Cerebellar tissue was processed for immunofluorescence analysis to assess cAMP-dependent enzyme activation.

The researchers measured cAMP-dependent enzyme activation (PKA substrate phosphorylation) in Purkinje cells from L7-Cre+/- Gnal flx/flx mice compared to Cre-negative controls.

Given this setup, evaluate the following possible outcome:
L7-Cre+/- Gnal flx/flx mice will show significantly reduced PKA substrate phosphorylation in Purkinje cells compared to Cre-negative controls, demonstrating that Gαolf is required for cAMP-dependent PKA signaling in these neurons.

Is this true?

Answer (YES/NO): NO